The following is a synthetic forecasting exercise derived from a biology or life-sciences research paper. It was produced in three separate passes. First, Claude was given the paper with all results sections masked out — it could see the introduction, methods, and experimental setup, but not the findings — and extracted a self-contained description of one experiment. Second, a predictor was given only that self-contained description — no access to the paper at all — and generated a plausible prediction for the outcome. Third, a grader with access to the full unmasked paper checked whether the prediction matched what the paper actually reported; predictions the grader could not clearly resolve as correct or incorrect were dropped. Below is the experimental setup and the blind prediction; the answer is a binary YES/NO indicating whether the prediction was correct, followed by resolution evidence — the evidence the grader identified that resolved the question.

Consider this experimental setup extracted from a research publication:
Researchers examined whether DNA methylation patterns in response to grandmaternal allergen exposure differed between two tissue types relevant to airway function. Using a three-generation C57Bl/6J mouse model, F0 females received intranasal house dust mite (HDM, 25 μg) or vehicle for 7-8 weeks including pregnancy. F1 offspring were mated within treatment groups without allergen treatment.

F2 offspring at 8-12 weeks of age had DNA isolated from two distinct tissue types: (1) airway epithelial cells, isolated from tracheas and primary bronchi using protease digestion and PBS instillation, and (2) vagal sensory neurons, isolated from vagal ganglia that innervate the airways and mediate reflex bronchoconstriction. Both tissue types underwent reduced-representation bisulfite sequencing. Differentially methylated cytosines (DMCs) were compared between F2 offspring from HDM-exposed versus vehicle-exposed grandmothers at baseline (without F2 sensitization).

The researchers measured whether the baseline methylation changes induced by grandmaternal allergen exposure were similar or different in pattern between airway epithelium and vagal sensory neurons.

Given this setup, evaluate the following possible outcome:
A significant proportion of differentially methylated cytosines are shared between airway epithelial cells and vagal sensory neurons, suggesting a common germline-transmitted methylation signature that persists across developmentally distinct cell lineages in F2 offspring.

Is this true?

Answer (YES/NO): NO